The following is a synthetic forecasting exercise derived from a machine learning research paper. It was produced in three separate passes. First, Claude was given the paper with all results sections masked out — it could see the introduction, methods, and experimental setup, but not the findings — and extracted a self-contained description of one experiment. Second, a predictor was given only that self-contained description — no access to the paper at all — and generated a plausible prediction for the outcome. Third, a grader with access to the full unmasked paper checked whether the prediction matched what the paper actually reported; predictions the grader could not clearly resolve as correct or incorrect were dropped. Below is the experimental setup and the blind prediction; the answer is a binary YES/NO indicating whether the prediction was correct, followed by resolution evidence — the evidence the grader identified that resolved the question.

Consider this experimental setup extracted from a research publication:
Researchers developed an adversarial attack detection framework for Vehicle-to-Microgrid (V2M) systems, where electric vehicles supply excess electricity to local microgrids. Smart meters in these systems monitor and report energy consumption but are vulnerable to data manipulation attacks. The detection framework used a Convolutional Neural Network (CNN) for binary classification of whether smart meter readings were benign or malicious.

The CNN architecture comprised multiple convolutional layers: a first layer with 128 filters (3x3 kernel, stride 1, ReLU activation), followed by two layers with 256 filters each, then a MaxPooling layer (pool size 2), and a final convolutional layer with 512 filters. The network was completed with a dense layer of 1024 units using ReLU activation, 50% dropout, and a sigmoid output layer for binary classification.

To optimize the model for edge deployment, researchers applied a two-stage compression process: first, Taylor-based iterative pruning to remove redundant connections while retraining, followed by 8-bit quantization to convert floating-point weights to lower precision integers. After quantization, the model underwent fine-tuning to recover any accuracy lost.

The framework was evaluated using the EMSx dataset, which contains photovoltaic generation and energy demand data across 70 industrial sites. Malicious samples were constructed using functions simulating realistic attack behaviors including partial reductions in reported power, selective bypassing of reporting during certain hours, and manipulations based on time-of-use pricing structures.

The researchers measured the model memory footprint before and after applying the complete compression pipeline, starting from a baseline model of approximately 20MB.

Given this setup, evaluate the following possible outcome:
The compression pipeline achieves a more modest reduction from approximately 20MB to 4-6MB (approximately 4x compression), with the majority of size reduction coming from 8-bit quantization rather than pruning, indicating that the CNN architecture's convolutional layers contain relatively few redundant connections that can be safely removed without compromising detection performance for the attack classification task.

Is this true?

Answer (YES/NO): NO